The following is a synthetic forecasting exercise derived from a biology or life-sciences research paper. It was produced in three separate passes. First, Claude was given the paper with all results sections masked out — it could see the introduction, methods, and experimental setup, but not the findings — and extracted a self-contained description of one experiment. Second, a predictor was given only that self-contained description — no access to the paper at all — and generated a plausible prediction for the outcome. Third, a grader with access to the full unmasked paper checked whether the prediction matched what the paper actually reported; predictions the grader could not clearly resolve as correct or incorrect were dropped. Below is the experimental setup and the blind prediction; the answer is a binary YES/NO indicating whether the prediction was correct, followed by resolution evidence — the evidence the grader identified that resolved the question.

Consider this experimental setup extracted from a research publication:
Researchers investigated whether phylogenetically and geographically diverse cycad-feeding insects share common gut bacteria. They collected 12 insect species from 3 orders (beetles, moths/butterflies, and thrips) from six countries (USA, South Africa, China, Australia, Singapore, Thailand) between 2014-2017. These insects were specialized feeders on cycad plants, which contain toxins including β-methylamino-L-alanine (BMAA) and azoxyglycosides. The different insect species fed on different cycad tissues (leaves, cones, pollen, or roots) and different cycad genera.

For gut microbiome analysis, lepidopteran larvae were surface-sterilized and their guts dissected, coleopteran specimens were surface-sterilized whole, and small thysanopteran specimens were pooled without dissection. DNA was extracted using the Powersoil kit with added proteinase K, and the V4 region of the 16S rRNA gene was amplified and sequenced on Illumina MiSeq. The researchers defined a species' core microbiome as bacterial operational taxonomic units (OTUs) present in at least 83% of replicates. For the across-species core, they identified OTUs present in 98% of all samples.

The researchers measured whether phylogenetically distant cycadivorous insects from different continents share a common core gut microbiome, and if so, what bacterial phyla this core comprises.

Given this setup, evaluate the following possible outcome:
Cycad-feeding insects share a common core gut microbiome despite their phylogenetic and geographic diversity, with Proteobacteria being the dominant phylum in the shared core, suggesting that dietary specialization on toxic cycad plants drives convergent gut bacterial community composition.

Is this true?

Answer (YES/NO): YES